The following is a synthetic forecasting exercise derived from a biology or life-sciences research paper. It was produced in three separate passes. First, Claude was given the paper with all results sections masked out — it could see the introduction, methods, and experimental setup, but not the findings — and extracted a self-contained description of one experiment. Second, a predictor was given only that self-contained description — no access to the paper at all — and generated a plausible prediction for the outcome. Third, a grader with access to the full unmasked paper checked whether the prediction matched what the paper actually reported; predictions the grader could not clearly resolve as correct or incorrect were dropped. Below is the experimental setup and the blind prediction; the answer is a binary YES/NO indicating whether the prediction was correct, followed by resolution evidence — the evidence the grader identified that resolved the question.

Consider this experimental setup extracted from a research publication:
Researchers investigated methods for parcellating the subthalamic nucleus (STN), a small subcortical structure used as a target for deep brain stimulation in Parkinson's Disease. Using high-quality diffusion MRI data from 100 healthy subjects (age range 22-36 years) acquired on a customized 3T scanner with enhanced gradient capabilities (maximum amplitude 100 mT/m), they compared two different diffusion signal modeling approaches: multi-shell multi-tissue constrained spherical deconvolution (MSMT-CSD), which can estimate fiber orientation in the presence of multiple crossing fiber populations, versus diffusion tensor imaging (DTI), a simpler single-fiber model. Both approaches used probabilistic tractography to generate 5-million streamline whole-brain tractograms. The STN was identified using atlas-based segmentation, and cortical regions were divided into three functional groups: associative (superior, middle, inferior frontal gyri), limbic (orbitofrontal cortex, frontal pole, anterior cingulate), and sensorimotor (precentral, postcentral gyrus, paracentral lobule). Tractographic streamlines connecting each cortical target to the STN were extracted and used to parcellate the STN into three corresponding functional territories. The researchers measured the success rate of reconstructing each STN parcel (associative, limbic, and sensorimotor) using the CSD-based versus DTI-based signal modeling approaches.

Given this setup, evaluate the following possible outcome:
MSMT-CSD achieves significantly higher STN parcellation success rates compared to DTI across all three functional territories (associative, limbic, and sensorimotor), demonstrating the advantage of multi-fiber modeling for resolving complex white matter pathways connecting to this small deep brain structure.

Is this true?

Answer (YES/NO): NO